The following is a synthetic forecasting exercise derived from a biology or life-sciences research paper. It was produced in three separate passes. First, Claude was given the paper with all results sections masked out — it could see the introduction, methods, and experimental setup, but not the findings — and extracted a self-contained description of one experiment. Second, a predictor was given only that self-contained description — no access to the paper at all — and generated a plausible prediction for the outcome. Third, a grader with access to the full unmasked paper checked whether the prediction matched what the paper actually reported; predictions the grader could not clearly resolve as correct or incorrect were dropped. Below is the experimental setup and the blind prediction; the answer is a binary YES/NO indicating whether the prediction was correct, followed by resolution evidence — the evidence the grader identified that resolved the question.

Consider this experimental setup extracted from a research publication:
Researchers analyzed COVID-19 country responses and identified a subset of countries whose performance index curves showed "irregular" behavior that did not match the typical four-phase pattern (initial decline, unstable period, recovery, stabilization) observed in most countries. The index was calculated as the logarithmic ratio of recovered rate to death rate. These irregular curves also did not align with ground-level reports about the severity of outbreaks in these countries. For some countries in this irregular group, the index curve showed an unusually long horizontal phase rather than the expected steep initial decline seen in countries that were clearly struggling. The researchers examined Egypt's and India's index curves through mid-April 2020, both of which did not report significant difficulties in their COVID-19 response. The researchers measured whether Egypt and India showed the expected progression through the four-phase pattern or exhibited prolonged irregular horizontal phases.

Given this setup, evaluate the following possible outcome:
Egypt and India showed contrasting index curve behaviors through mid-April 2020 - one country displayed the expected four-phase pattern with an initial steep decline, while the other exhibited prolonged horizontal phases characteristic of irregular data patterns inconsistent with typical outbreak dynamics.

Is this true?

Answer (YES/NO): NO